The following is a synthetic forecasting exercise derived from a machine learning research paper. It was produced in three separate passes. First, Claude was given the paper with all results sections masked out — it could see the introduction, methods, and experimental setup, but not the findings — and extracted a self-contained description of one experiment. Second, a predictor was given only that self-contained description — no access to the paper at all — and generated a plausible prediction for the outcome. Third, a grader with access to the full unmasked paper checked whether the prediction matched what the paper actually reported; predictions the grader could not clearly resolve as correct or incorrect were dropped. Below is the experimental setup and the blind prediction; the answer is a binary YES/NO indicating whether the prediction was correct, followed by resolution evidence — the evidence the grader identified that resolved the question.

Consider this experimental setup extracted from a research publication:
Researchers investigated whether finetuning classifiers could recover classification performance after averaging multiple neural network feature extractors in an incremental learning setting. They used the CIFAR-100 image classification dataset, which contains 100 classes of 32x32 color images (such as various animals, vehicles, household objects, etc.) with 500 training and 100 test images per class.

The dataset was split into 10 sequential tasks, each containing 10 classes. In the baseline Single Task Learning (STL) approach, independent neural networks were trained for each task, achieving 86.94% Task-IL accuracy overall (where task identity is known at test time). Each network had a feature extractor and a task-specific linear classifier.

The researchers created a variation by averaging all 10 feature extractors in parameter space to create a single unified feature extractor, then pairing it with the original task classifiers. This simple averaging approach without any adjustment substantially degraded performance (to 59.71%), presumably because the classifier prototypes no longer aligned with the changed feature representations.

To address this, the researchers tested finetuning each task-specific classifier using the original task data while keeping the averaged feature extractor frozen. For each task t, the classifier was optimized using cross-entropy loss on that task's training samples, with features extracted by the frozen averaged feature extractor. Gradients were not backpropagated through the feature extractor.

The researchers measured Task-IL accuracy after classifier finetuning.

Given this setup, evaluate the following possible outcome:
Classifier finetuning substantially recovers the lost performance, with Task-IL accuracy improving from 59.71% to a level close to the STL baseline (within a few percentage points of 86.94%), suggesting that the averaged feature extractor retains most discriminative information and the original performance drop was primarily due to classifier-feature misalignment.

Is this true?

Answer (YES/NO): NO